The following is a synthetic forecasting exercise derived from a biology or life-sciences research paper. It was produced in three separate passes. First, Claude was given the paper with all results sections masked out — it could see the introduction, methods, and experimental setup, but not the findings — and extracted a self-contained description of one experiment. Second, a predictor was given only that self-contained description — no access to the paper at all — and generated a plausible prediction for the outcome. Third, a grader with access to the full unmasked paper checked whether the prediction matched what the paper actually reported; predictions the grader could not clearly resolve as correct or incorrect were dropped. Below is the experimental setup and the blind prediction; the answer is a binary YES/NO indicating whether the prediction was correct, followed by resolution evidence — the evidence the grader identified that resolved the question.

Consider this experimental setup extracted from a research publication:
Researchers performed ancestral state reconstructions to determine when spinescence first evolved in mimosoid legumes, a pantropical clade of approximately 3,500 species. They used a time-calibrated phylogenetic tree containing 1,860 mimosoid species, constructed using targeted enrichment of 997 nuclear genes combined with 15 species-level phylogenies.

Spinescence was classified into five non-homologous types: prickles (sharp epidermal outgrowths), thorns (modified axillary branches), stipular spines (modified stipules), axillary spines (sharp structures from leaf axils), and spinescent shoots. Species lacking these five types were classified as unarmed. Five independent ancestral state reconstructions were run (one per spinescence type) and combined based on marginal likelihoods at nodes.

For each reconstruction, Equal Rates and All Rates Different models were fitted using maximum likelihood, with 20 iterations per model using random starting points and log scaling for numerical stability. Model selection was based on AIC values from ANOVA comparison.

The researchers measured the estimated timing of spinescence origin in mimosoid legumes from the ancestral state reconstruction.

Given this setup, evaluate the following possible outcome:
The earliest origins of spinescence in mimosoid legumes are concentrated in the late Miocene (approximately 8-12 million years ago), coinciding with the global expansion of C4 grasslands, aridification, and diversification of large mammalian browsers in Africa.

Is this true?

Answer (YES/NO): NO